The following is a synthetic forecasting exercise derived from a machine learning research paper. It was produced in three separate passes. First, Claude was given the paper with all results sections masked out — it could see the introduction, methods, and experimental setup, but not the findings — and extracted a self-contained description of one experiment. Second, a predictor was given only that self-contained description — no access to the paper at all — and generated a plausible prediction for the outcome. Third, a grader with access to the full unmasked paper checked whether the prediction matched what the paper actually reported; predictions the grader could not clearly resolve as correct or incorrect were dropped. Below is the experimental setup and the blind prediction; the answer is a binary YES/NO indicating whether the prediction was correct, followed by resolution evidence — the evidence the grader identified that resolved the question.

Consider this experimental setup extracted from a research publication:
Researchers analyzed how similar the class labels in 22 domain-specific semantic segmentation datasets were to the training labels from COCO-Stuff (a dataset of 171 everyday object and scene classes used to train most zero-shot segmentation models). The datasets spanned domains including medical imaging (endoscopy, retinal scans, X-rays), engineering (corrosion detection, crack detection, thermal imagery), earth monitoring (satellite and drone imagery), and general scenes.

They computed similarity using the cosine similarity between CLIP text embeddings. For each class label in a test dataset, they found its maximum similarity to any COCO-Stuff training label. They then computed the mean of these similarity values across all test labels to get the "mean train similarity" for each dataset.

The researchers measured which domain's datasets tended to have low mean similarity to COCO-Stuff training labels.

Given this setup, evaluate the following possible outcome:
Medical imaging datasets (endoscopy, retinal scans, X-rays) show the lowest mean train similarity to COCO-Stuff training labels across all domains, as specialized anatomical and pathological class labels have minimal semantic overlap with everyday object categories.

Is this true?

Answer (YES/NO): NO